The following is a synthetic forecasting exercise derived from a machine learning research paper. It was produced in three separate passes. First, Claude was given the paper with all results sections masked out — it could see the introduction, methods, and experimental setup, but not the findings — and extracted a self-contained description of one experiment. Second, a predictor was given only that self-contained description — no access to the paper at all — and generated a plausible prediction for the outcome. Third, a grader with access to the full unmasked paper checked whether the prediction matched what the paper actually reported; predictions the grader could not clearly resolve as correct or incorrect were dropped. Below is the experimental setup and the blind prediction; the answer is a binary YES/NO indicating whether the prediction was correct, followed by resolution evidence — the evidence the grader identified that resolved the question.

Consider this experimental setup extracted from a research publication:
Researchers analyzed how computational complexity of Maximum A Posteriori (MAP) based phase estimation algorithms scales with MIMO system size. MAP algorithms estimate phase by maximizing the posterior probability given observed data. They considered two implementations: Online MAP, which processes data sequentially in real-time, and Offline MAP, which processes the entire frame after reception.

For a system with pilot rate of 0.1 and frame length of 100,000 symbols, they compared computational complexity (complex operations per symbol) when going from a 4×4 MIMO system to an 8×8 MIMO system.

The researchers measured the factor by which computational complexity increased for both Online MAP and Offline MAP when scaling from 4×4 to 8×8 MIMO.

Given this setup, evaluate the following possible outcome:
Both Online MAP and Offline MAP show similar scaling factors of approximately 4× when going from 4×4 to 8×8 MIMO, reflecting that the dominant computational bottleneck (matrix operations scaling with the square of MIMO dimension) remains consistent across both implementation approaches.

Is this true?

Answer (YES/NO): NO